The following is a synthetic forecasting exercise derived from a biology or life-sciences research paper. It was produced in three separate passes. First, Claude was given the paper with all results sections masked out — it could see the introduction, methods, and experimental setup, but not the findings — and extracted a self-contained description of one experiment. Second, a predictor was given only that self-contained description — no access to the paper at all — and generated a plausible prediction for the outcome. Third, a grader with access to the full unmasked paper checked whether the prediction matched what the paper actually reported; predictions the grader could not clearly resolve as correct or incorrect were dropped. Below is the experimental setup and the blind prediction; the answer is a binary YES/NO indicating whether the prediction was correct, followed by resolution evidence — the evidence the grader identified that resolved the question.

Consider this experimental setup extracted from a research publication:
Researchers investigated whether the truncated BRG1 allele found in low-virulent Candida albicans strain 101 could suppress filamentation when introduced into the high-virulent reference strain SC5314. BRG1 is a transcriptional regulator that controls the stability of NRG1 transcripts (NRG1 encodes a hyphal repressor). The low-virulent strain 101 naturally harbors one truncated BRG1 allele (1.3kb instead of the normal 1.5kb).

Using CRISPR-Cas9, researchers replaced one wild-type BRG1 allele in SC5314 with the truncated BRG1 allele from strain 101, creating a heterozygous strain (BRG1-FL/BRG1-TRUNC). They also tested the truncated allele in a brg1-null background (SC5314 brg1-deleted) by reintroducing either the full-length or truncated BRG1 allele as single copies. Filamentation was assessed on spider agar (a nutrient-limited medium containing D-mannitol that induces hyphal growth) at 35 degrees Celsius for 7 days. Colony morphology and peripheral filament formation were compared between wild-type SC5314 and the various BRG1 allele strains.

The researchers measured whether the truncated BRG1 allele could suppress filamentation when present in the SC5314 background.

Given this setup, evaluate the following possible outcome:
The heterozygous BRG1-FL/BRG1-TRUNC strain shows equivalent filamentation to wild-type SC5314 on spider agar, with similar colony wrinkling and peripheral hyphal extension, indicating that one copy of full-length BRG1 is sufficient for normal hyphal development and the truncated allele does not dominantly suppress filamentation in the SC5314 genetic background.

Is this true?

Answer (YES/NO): YES